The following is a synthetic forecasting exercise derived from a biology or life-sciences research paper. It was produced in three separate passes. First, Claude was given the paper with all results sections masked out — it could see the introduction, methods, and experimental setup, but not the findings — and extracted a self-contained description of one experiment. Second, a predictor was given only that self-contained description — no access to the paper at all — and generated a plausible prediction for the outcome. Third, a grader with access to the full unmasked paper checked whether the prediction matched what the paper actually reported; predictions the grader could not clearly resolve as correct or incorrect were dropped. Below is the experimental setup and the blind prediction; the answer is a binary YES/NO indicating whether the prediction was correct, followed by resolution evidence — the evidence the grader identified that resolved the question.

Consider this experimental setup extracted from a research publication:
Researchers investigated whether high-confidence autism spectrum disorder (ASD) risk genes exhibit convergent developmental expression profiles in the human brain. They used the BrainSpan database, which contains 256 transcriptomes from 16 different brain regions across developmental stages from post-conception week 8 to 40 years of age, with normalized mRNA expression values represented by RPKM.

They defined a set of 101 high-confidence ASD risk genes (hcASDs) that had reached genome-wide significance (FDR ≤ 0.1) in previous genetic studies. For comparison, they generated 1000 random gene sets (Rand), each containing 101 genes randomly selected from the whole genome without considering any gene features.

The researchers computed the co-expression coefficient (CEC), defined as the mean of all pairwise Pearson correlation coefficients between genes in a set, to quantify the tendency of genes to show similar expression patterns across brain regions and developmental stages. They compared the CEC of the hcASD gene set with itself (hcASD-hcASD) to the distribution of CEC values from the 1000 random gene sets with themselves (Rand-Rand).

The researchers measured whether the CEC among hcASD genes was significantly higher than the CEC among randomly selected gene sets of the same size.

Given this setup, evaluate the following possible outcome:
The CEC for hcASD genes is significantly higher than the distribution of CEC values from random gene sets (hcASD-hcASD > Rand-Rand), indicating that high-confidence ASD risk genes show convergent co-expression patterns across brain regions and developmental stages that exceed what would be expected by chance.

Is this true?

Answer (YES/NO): YES